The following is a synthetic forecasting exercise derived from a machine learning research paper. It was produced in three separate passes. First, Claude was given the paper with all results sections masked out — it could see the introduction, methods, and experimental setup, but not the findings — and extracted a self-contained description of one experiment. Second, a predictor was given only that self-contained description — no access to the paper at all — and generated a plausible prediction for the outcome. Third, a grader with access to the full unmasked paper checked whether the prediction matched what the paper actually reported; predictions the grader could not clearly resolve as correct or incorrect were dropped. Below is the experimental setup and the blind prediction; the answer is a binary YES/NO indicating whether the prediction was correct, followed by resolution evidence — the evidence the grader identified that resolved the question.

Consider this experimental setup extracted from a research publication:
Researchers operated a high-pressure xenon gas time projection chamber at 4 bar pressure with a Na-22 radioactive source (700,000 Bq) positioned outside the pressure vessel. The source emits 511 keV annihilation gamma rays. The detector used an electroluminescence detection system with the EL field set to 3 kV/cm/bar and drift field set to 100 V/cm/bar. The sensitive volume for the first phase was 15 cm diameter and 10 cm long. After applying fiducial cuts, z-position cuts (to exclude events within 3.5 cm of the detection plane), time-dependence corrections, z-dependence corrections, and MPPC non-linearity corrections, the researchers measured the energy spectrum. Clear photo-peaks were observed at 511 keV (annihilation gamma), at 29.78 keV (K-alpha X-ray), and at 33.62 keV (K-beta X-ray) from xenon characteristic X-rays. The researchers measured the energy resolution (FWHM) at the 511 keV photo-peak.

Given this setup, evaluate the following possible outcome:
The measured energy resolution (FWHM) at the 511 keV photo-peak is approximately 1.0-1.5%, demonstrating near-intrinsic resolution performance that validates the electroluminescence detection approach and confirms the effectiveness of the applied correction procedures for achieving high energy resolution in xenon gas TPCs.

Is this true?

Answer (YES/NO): NO